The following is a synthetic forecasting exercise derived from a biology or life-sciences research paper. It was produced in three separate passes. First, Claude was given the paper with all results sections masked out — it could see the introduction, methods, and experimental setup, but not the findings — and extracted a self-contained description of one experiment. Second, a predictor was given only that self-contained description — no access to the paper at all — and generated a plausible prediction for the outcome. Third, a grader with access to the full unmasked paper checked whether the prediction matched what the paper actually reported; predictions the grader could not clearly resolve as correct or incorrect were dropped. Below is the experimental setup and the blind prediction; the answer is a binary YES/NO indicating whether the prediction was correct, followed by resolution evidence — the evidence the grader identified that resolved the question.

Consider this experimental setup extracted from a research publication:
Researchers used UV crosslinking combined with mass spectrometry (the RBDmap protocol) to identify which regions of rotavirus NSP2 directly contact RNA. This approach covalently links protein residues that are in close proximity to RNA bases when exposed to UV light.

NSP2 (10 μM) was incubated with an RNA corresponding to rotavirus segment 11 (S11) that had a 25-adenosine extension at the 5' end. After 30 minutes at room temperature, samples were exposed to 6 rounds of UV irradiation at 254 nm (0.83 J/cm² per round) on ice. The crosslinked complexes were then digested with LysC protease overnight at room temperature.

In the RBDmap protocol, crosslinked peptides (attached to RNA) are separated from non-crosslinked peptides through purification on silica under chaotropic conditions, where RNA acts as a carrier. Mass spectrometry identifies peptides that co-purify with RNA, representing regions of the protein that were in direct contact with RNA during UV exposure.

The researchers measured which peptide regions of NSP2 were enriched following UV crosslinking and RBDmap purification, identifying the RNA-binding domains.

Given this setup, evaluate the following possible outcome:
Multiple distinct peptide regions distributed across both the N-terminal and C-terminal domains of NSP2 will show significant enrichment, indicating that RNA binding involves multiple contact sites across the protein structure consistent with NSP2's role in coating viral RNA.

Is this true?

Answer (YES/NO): NO